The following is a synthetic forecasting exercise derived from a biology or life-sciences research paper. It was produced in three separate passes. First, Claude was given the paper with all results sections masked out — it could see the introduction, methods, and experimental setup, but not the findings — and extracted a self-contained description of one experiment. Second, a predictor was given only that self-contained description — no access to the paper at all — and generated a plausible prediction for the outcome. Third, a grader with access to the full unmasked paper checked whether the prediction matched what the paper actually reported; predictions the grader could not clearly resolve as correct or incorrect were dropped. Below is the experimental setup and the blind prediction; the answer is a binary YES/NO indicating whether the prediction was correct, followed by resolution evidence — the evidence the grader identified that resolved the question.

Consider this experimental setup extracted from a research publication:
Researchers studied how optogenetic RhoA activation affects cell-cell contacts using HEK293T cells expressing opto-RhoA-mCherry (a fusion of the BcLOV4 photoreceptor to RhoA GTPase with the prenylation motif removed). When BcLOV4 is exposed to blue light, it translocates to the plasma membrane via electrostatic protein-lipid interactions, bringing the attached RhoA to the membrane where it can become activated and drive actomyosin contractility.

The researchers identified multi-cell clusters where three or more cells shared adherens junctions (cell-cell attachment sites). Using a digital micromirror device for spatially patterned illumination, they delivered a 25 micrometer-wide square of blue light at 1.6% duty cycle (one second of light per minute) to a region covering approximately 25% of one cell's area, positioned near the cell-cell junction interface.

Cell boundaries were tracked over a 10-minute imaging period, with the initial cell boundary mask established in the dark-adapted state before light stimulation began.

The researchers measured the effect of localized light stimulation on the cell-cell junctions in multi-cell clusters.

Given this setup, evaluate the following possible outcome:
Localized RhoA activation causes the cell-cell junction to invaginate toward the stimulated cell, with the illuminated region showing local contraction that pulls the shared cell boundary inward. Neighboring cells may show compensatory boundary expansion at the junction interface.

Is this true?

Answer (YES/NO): NO